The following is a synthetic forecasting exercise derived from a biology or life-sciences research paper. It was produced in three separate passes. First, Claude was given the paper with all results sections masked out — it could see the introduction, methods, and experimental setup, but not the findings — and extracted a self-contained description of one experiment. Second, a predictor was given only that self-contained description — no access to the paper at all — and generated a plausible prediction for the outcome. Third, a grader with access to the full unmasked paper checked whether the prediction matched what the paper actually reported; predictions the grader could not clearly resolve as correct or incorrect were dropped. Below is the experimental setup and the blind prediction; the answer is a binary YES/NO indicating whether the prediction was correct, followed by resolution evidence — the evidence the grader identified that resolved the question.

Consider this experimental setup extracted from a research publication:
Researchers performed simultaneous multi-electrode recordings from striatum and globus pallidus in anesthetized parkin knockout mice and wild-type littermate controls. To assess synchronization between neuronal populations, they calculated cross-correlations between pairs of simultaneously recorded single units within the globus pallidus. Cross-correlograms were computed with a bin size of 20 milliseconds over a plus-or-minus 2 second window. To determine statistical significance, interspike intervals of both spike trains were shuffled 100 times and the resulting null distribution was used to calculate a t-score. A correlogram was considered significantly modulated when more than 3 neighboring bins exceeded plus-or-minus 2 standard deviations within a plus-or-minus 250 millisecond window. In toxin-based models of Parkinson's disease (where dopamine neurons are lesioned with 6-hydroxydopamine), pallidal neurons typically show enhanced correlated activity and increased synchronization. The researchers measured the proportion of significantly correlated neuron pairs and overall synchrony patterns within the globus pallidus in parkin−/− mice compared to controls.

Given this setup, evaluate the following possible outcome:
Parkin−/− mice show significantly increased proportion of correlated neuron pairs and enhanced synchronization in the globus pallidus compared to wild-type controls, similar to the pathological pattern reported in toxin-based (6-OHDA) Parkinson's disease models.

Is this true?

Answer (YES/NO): NO